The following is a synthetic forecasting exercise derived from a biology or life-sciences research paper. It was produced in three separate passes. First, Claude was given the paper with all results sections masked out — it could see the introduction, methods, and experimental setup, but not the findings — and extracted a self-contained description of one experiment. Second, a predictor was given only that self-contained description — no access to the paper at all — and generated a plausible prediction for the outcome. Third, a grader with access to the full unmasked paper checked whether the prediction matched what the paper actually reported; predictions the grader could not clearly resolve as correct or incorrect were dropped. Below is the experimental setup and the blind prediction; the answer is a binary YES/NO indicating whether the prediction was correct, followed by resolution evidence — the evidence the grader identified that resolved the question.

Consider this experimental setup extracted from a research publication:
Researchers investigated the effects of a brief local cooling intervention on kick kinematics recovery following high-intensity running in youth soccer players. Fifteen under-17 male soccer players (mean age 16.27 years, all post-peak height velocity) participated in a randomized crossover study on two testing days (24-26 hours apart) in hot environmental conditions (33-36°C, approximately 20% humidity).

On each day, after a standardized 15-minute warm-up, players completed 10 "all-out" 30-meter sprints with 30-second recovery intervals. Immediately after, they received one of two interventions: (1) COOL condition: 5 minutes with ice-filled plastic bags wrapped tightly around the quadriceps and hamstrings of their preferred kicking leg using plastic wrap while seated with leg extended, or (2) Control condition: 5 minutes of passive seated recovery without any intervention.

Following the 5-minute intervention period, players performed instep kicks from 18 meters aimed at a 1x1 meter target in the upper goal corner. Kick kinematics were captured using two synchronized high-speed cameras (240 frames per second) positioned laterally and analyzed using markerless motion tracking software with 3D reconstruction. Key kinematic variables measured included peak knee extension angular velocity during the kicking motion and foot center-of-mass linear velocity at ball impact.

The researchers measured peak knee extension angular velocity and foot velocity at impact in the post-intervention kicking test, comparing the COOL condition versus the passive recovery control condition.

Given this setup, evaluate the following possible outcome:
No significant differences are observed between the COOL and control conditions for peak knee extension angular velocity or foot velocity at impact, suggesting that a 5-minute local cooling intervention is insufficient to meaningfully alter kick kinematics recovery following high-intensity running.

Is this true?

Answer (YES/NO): NO